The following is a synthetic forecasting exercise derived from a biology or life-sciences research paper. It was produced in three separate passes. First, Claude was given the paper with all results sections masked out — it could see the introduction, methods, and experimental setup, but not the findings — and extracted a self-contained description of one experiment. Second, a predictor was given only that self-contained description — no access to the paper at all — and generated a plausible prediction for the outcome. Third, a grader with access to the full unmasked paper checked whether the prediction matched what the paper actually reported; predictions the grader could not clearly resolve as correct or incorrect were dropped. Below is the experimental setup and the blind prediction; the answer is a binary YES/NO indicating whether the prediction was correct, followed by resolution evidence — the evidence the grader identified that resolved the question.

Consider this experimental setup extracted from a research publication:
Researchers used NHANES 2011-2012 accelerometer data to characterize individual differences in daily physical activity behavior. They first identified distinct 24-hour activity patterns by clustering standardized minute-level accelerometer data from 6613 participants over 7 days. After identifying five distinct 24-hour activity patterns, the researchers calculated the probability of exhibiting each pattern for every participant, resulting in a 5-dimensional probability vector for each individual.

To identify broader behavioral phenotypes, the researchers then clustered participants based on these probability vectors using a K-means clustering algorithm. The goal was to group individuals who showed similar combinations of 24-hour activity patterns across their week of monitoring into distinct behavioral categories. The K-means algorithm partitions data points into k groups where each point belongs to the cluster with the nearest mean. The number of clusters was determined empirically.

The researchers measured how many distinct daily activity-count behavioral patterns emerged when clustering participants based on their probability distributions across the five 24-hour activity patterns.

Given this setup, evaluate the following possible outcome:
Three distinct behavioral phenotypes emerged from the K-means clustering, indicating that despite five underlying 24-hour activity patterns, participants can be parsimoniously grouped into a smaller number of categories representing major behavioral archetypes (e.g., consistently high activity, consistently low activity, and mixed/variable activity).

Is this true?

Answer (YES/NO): NO